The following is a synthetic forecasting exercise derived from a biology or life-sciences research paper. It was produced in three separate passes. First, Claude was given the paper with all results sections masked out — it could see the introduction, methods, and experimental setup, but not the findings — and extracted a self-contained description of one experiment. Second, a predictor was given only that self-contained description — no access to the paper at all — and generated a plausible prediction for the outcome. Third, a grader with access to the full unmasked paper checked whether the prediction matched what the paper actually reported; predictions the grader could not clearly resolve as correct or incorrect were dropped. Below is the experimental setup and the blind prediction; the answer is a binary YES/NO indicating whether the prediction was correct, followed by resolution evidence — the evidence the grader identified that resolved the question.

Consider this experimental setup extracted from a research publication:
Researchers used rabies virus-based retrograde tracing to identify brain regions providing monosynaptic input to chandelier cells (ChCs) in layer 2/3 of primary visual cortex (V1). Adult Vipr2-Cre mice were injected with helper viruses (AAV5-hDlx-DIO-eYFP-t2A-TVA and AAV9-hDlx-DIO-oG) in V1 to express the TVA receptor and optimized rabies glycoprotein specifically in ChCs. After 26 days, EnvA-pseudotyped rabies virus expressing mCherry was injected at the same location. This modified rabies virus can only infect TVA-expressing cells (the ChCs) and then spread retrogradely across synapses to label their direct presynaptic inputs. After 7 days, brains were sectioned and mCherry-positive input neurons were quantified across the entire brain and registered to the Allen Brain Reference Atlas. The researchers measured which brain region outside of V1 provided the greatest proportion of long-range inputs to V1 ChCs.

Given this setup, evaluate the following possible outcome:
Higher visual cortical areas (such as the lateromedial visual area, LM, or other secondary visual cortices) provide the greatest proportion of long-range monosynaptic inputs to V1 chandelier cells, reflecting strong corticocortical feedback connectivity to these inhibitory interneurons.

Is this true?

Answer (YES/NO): NO